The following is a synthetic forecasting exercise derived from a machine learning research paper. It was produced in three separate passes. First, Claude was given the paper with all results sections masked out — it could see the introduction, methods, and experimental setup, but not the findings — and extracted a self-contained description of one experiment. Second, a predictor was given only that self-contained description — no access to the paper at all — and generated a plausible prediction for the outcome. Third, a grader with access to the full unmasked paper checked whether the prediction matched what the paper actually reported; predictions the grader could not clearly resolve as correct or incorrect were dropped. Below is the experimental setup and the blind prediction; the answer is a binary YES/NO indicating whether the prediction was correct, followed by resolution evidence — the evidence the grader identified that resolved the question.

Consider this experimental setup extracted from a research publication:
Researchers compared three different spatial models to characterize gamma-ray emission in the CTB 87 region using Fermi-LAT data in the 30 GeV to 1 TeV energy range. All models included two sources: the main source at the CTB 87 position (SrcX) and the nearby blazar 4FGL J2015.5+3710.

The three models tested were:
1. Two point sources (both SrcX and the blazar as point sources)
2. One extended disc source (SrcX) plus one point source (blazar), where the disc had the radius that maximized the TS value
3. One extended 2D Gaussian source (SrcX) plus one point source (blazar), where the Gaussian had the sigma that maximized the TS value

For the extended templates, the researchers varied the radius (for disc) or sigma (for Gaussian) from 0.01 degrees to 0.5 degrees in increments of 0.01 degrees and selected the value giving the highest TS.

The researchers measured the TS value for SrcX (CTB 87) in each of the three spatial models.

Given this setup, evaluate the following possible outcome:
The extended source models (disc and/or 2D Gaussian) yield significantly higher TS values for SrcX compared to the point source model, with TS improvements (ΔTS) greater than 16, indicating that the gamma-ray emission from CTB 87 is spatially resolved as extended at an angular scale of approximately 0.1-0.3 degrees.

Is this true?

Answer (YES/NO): NO